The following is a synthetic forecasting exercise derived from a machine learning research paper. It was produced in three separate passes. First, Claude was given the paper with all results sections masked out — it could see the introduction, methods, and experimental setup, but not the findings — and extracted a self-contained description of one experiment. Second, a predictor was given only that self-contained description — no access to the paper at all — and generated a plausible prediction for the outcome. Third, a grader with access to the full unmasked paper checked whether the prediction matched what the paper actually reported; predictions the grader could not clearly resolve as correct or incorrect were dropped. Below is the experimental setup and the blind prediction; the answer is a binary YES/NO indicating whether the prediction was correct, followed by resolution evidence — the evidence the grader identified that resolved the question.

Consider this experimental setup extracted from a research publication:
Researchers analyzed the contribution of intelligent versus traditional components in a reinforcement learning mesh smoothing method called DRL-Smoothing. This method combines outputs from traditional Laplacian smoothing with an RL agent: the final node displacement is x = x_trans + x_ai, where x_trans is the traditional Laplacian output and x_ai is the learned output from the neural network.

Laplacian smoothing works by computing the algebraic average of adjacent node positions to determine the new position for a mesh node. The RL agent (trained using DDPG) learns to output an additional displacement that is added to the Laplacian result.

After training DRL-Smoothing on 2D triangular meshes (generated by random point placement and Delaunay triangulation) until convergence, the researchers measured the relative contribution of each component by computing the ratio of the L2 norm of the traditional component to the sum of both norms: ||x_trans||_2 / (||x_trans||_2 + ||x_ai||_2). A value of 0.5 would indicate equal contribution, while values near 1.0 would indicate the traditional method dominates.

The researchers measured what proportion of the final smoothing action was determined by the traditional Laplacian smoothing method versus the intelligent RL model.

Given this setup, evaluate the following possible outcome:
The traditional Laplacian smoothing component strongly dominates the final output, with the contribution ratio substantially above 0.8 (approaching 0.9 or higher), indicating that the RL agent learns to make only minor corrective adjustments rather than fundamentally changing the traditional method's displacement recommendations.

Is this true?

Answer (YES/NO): YES